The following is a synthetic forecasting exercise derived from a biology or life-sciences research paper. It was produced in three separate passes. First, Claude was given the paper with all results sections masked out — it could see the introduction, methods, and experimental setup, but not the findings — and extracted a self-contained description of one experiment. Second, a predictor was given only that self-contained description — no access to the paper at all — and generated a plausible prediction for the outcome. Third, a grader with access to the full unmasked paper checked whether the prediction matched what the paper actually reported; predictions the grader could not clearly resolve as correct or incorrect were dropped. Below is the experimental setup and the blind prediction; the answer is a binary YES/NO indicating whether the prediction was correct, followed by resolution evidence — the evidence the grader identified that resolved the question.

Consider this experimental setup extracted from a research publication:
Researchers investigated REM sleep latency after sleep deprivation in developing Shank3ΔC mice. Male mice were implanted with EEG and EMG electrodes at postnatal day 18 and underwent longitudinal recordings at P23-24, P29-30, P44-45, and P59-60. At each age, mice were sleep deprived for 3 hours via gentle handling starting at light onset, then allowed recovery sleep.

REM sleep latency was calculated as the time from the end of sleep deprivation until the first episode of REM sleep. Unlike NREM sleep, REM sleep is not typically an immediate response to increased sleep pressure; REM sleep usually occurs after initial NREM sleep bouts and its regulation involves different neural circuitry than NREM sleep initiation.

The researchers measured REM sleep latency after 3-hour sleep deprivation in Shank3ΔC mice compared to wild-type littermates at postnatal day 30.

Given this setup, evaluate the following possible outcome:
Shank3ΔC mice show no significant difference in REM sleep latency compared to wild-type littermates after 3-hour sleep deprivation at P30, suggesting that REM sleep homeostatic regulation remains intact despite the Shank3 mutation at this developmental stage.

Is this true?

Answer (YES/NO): YES